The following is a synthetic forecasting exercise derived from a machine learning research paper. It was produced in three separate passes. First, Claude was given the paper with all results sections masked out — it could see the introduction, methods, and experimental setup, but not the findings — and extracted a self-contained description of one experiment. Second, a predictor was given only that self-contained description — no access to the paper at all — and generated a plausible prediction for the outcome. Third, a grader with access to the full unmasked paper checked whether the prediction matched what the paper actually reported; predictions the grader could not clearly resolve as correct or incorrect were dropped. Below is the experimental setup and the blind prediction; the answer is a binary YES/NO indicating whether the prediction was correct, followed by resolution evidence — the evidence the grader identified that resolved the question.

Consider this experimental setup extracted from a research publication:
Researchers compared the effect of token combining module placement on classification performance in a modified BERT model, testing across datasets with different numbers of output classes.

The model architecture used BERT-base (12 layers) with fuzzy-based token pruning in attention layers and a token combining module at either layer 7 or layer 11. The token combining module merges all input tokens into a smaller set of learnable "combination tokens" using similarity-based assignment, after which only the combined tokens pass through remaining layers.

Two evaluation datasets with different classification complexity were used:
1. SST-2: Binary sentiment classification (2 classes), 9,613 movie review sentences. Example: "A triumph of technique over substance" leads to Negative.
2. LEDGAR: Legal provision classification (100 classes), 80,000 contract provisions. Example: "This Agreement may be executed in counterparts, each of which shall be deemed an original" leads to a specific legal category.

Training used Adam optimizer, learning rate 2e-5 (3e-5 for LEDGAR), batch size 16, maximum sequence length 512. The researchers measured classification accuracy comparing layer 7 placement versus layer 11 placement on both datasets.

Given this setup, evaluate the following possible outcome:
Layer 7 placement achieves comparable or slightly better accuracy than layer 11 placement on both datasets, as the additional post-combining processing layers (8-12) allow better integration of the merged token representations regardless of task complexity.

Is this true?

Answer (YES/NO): NO